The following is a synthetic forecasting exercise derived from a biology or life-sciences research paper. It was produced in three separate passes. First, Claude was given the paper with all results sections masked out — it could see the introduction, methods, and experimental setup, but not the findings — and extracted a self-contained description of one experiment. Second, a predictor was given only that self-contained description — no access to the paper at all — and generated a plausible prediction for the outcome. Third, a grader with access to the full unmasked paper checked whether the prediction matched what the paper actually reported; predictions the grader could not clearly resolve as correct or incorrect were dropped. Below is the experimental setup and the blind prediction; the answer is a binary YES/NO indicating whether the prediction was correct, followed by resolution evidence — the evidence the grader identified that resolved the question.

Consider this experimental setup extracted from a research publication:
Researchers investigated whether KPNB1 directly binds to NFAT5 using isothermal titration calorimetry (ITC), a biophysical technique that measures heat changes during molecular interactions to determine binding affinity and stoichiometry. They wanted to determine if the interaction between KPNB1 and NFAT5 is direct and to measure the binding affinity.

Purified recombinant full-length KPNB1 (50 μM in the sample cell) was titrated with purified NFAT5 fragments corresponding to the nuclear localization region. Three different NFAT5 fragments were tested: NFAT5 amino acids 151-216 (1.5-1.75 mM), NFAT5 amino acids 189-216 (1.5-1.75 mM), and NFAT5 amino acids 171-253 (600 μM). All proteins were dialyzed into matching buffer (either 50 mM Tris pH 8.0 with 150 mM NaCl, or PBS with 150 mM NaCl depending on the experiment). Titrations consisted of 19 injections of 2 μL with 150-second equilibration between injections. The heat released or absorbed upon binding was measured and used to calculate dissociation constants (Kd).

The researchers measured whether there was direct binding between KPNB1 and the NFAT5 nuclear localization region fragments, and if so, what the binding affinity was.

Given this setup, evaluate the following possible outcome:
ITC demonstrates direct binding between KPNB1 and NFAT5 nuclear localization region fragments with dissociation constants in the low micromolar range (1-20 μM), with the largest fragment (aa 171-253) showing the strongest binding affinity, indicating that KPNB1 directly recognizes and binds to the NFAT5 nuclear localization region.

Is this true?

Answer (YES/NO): NO